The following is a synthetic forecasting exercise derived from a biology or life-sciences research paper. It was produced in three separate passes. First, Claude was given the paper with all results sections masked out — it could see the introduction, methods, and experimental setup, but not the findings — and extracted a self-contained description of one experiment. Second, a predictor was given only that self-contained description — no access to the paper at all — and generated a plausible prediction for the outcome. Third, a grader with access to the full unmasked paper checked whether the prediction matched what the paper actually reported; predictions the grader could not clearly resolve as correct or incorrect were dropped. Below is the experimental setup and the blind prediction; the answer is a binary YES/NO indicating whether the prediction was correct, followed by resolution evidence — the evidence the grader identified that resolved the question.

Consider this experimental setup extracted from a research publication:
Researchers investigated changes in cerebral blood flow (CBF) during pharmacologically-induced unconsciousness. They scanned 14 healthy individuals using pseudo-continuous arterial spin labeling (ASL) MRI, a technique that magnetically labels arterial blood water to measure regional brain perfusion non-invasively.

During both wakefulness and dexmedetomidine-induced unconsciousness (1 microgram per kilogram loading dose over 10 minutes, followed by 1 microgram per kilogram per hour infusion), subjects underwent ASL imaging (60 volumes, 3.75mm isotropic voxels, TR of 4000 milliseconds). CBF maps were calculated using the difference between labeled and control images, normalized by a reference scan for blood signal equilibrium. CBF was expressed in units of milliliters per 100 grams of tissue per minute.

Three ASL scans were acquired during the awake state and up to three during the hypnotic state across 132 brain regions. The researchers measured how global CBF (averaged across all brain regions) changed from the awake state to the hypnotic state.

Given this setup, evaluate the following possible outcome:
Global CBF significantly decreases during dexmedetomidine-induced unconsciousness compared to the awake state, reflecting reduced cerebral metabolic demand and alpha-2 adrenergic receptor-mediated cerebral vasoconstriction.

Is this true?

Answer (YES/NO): YES